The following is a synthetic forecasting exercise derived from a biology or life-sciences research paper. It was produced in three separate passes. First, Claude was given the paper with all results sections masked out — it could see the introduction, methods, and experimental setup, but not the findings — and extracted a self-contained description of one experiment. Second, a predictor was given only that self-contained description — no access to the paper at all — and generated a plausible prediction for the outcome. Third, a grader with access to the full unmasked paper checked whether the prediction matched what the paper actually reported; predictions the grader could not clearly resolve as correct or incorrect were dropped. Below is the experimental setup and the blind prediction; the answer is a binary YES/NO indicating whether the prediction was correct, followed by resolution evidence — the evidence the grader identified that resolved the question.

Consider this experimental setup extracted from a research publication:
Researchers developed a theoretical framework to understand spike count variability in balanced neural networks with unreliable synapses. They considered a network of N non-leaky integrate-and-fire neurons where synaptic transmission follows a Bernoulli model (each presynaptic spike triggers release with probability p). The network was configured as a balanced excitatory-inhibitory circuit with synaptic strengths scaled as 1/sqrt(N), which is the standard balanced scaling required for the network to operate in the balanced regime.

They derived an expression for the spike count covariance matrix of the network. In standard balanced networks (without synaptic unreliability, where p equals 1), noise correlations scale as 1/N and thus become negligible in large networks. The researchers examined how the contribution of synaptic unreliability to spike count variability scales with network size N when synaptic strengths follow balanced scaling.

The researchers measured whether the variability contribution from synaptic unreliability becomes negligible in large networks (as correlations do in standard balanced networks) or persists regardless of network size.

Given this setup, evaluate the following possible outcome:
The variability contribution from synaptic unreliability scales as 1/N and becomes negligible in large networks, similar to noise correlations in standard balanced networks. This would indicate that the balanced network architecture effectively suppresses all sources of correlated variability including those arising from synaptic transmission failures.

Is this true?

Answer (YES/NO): NO